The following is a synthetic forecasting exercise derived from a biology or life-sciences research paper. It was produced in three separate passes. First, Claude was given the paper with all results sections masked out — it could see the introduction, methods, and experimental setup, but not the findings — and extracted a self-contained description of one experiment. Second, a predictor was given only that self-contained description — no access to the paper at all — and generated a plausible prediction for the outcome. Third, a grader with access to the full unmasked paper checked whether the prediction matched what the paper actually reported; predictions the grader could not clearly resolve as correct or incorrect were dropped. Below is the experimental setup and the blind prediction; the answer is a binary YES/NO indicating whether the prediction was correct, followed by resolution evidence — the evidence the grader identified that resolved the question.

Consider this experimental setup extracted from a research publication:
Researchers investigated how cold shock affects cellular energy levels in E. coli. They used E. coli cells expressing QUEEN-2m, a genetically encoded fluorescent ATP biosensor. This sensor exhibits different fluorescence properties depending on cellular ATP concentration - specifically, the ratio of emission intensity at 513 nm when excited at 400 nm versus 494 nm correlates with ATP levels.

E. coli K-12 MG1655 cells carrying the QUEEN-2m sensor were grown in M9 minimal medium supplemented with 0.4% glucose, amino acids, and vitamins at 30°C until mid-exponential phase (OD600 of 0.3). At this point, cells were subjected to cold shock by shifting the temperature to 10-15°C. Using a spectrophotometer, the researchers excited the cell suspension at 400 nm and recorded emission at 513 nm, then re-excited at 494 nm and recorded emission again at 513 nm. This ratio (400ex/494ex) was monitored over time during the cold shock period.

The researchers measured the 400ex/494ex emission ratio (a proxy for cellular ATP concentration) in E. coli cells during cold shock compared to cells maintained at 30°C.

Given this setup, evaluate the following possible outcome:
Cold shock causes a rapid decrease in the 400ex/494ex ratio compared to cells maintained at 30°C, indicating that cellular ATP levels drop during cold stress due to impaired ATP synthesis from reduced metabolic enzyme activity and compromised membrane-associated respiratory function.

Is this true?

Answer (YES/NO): YES